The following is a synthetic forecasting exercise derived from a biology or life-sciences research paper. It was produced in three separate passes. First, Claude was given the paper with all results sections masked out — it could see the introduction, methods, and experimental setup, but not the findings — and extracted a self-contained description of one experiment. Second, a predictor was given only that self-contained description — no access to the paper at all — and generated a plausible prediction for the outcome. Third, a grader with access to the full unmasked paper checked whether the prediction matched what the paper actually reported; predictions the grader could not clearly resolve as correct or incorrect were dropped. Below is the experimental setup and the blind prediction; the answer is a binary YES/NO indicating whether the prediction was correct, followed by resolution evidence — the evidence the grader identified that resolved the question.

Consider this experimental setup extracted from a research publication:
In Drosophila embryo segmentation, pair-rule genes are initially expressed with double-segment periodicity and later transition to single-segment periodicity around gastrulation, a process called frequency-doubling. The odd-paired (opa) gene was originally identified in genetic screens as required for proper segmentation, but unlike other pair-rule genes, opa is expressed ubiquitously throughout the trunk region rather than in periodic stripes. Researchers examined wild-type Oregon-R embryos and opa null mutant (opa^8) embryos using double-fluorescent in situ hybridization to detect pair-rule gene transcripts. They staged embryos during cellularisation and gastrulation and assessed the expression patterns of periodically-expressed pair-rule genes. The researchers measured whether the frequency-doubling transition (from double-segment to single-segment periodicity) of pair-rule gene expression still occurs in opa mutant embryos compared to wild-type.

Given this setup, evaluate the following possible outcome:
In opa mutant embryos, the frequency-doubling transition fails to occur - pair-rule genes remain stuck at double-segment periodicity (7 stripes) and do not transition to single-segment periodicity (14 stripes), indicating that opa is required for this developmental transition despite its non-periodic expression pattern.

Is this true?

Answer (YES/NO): YES